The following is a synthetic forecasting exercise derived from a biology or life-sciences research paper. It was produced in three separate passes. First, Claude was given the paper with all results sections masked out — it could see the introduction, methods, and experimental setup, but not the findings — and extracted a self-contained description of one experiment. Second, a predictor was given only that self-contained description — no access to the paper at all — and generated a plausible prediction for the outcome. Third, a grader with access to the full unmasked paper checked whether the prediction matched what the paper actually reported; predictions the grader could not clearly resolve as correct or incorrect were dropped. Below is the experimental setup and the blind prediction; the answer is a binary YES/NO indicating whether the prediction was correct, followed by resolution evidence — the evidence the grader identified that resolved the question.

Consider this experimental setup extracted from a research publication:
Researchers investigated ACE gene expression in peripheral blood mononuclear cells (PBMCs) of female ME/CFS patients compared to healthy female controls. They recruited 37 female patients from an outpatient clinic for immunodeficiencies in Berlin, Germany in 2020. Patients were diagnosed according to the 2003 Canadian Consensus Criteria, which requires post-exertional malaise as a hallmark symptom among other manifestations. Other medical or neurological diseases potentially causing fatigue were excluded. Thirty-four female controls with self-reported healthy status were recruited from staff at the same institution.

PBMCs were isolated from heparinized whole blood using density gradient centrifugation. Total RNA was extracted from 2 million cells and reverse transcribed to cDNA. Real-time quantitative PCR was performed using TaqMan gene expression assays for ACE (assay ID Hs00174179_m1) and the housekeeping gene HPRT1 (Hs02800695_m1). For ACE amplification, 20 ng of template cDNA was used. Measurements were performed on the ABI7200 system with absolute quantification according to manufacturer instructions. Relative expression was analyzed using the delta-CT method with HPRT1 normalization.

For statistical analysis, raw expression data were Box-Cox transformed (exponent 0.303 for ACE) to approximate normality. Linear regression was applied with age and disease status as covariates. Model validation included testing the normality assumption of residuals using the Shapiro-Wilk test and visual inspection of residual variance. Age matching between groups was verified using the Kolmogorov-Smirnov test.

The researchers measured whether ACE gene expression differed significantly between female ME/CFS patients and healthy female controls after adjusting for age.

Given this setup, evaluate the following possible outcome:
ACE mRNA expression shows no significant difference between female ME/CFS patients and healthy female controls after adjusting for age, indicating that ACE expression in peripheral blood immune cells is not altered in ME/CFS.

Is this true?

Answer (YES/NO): YES